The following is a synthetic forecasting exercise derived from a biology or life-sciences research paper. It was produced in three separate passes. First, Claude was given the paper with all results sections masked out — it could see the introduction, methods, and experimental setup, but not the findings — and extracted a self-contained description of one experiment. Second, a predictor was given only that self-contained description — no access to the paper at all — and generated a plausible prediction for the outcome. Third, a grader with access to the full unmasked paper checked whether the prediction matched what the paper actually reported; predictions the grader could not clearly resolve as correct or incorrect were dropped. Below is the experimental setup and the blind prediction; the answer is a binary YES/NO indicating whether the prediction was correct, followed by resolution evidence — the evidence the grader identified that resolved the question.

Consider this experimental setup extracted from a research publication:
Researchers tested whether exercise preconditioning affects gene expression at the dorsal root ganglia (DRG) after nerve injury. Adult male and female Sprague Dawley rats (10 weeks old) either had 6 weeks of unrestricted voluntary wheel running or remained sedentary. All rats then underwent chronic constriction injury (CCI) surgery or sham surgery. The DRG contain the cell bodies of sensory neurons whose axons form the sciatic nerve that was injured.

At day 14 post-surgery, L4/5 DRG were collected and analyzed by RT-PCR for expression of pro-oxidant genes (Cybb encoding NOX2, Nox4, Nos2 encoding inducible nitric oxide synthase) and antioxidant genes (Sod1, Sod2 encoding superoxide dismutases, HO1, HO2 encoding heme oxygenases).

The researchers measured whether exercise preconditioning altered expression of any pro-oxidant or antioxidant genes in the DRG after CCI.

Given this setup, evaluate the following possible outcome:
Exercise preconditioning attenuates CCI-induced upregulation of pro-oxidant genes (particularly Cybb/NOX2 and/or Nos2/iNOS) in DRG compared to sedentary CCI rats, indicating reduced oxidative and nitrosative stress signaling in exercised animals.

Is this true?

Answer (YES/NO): NO